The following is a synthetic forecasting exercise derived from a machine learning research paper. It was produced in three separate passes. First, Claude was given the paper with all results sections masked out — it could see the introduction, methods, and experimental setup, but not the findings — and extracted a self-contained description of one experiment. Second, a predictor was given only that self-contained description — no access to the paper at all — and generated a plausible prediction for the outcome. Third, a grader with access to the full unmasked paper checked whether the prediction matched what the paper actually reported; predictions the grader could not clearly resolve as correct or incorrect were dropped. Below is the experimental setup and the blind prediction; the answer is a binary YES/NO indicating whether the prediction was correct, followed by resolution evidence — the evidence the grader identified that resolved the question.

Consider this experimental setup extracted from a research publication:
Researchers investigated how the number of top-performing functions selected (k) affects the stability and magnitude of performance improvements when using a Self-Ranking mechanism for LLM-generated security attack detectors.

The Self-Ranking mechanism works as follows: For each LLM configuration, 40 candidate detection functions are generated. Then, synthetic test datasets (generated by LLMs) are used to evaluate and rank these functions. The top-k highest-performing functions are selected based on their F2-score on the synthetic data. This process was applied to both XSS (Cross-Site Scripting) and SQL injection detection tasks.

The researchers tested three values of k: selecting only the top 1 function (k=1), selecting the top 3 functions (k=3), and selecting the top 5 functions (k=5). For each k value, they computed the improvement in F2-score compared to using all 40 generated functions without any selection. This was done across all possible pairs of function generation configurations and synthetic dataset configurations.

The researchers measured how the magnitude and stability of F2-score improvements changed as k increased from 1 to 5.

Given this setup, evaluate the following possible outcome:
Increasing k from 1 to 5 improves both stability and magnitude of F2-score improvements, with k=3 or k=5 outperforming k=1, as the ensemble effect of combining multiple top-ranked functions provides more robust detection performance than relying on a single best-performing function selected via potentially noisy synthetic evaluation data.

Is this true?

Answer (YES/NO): NO